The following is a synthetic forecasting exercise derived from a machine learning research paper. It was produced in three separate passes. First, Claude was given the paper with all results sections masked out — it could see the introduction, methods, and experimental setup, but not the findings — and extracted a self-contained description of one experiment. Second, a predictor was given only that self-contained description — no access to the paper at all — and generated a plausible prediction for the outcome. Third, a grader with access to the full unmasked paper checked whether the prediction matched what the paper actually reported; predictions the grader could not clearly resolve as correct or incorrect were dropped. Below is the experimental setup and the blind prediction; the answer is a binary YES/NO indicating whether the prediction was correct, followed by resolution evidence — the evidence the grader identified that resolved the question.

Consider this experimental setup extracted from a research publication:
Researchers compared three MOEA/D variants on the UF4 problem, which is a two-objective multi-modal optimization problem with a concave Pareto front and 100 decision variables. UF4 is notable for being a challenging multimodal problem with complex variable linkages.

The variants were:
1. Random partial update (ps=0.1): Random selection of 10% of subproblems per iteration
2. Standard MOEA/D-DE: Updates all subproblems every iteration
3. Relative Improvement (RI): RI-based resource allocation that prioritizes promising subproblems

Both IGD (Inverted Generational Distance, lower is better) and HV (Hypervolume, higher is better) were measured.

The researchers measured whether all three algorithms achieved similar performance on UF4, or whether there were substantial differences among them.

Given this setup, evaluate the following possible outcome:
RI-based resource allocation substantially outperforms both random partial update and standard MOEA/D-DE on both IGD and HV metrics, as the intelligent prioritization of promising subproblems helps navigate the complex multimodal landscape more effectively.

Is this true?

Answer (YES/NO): NO